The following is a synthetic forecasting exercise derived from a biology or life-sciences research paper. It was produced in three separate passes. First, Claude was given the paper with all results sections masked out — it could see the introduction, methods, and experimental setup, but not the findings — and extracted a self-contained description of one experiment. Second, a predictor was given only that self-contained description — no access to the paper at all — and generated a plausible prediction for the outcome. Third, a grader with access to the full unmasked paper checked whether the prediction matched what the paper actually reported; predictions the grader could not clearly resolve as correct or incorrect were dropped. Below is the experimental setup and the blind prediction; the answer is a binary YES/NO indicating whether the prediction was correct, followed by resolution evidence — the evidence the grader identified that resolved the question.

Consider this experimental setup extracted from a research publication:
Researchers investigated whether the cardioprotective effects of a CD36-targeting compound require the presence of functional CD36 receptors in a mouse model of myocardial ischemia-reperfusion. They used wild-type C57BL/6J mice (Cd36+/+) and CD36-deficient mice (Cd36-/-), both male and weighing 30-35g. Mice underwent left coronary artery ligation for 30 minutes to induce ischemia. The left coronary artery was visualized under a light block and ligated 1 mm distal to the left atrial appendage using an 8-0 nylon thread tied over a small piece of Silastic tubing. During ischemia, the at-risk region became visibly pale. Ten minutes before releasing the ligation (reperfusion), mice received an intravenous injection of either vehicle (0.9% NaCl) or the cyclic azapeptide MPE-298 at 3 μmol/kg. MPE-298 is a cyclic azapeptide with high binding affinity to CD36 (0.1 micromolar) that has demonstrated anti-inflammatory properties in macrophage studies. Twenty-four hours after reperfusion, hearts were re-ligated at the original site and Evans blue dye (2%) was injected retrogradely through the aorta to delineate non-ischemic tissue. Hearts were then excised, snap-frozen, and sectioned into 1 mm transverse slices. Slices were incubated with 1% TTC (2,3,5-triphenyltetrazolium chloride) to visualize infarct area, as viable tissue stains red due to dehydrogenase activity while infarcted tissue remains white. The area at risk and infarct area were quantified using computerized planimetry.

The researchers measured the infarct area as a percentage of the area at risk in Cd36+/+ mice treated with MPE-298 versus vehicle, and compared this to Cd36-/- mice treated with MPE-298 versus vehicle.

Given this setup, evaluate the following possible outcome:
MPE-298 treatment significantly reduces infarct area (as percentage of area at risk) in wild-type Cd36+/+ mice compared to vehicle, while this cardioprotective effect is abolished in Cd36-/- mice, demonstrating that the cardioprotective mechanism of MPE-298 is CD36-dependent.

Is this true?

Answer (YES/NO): YES